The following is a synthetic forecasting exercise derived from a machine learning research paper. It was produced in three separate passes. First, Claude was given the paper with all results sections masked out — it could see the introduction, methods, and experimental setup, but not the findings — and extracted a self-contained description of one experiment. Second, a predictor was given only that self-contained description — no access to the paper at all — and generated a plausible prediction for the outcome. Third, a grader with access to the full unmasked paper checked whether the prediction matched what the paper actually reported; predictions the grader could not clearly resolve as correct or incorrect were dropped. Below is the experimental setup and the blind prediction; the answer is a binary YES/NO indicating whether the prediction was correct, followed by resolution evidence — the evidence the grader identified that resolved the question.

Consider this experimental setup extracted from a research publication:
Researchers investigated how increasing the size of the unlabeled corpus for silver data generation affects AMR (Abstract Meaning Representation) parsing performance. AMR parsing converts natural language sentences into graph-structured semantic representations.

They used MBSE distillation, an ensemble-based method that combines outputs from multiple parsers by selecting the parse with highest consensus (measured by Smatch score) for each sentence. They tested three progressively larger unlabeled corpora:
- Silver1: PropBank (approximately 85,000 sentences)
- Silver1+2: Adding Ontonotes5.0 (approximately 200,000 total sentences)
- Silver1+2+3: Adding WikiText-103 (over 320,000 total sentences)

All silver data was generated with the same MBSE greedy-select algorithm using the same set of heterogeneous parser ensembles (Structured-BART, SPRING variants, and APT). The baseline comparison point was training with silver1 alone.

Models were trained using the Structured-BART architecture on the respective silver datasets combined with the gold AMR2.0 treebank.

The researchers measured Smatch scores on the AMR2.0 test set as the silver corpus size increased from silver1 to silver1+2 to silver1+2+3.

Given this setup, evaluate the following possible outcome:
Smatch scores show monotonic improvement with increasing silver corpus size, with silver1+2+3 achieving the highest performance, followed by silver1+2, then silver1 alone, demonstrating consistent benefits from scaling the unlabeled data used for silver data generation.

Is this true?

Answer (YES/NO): YES